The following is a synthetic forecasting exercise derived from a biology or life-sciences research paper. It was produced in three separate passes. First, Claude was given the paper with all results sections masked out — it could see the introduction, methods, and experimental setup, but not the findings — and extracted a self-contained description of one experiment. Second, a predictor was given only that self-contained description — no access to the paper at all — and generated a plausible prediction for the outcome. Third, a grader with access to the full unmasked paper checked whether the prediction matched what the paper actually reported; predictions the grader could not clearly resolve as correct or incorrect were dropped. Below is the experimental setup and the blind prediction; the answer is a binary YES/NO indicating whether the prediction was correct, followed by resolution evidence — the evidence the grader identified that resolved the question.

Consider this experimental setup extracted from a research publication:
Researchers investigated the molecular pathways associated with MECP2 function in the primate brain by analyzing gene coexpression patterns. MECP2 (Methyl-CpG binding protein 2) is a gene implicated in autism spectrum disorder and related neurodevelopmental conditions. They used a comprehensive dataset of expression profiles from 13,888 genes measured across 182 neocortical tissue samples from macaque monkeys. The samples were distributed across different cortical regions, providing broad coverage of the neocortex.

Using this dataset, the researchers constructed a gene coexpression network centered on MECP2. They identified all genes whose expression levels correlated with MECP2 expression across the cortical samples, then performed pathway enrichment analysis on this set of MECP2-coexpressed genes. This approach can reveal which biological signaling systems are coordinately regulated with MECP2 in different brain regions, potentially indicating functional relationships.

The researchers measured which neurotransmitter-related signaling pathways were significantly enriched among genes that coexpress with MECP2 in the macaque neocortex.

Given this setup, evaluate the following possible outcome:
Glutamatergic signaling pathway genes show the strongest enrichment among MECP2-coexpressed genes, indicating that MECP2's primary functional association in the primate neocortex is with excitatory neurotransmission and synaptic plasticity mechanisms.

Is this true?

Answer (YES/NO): NO